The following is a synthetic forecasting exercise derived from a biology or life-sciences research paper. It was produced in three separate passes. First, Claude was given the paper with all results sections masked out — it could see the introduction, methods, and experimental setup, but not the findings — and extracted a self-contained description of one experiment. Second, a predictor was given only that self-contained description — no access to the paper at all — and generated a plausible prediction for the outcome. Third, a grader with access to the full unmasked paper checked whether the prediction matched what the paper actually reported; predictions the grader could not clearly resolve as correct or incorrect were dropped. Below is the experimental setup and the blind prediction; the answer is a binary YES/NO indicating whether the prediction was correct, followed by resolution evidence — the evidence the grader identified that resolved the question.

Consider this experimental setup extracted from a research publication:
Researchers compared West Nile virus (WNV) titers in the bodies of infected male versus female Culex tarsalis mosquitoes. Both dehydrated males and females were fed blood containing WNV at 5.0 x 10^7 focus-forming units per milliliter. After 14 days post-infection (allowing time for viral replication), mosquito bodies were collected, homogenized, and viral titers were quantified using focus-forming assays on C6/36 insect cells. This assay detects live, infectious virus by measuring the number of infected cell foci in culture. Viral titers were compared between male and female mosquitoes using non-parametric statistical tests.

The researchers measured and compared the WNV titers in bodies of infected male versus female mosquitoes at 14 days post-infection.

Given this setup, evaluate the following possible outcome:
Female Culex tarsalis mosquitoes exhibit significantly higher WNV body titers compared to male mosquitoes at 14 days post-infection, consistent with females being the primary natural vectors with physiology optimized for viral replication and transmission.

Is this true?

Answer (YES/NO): YES